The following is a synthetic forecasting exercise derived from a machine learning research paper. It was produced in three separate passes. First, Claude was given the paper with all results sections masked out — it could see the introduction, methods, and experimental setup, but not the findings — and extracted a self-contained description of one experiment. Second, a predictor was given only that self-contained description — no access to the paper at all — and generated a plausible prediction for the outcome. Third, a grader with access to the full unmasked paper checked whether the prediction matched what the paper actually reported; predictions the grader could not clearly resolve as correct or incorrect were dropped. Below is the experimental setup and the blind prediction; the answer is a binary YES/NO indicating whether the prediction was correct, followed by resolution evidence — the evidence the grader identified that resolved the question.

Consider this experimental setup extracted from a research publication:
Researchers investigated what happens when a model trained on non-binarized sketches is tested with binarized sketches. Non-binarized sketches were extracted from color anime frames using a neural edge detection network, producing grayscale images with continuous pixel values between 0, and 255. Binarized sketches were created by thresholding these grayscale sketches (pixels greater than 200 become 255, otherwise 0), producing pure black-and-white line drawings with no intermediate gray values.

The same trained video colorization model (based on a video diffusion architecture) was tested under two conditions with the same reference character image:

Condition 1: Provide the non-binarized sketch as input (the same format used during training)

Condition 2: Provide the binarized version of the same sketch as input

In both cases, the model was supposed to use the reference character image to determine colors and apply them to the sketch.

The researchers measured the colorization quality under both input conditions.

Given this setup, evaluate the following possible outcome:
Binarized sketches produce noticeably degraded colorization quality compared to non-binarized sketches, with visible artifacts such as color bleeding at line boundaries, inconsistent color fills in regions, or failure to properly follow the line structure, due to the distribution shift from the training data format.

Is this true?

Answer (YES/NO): YES